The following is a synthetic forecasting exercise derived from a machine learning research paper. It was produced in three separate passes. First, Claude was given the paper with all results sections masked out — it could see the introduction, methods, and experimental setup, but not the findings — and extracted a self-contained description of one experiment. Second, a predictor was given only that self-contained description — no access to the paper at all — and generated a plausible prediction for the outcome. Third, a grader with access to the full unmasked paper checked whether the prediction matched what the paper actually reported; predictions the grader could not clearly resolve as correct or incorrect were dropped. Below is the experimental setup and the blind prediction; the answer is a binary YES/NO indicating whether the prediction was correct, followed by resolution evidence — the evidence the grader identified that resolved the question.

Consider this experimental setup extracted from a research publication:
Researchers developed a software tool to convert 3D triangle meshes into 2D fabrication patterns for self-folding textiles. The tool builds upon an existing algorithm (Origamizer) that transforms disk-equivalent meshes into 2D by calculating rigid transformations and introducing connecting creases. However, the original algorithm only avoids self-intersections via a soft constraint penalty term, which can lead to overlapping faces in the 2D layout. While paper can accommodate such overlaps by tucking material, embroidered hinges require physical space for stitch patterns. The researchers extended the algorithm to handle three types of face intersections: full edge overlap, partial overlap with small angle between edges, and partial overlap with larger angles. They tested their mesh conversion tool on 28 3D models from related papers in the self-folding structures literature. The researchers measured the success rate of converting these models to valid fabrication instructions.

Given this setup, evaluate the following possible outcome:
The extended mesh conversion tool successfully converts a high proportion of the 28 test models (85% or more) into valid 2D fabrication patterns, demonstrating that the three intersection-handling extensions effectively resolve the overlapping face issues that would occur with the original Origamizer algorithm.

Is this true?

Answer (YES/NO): NO